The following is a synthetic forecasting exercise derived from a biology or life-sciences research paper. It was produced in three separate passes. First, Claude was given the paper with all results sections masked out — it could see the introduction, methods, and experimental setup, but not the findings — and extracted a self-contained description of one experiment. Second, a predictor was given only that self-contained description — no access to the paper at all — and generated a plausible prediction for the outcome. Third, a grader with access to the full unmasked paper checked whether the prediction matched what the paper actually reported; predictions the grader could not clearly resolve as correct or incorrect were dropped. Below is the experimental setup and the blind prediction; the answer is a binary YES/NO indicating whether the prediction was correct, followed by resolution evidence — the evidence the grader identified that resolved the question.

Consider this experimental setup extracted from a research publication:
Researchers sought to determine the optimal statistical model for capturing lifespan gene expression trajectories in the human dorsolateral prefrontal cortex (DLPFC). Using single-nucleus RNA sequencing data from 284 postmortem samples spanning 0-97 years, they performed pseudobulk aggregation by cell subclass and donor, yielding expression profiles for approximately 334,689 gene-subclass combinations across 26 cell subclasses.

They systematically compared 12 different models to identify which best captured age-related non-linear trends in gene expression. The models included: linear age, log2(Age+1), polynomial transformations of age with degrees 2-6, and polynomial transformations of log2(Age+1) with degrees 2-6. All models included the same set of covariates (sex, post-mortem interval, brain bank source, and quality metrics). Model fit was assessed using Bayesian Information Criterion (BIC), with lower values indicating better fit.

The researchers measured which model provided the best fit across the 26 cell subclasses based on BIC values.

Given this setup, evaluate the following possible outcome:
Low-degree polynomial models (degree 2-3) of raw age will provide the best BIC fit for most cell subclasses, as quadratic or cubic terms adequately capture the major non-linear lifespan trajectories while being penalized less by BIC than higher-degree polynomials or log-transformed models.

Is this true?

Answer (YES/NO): NO